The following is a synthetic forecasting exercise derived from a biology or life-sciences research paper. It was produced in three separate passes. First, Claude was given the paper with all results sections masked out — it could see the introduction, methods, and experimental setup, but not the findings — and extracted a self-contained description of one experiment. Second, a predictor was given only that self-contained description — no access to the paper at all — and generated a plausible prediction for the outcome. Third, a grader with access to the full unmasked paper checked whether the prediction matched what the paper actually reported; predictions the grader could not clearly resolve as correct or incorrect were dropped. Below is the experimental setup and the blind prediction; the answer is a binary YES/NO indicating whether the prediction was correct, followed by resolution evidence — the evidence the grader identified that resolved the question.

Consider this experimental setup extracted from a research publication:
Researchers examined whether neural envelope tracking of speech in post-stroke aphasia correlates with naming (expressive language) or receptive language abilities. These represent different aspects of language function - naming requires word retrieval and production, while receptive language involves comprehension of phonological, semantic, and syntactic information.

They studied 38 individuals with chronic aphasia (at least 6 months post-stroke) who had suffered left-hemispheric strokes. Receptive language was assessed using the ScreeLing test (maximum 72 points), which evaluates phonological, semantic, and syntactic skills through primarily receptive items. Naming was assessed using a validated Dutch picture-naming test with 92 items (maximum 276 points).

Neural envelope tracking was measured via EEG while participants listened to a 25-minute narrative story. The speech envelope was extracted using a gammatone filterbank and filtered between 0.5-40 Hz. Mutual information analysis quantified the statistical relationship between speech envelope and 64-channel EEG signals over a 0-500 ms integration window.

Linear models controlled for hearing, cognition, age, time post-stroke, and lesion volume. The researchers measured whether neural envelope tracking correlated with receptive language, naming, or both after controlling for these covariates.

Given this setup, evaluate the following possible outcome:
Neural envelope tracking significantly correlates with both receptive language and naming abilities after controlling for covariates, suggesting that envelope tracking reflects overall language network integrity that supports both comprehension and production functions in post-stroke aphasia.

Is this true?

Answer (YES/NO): NO